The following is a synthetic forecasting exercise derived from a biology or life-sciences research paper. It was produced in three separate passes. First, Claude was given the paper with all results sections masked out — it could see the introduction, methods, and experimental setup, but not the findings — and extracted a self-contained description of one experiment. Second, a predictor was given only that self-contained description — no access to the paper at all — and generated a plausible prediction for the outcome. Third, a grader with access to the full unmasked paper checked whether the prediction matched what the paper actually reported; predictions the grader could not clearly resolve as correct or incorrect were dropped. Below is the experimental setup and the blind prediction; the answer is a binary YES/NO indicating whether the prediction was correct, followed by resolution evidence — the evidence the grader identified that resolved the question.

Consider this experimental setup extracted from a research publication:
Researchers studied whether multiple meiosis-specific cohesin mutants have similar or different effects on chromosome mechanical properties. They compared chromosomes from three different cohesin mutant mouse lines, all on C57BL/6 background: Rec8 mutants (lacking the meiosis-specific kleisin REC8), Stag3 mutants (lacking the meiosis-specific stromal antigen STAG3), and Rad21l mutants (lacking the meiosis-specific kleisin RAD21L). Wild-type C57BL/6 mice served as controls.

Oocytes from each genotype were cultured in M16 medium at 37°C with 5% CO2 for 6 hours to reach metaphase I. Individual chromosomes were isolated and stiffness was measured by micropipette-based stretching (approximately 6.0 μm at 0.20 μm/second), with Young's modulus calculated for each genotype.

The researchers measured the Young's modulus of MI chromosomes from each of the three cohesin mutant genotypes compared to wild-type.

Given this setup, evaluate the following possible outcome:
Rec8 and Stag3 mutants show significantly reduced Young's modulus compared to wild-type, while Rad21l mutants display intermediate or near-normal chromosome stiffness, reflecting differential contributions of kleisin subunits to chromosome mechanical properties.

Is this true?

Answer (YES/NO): NO